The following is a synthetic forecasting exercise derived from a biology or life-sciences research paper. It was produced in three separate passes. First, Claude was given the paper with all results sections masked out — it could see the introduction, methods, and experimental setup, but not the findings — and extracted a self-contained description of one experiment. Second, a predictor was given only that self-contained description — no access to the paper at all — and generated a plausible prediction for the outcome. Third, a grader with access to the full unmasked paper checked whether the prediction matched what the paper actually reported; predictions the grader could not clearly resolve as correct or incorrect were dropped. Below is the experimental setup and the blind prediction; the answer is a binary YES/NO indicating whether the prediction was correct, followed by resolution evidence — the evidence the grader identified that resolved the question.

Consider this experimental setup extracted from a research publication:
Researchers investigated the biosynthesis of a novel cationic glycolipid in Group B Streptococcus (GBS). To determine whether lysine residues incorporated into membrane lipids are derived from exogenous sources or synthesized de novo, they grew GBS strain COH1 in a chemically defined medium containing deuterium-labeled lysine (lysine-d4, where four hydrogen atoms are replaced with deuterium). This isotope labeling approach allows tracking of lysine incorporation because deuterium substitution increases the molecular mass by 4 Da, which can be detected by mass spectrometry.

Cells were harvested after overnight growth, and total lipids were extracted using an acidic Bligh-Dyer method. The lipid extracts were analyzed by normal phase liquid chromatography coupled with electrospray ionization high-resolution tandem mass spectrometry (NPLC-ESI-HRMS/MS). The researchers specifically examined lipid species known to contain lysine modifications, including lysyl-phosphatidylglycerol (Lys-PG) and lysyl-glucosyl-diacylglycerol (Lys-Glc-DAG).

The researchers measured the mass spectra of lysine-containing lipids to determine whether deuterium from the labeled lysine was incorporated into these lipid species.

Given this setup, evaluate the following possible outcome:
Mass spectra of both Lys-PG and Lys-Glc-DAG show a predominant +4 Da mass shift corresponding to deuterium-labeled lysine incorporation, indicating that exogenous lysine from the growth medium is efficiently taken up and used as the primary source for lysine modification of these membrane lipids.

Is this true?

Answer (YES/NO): YES